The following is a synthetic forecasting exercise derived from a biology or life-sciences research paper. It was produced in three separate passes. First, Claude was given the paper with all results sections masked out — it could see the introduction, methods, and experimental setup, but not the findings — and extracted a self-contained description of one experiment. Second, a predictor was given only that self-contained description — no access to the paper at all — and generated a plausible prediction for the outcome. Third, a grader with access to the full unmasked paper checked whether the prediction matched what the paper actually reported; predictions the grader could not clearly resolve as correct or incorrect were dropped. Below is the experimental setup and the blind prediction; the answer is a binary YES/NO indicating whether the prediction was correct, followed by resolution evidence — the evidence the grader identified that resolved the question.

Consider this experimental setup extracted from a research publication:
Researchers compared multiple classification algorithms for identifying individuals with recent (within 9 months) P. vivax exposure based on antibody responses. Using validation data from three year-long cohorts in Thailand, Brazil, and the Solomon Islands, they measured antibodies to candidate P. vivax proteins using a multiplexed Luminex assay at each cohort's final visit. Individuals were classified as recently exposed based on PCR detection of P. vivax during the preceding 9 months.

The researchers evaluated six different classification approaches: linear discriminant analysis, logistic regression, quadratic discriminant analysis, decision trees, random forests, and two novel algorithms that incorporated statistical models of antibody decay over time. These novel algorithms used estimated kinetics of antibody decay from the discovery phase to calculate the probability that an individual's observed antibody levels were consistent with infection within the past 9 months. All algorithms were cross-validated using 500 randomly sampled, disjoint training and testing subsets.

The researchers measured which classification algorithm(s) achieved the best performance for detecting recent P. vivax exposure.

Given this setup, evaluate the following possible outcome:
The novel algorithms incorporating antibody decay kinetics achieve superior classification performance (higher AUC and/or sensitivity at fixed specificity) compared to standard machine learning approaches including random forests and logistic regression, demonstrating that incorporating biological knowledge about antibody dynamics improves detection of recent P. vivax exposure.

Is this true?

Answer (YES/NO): NO